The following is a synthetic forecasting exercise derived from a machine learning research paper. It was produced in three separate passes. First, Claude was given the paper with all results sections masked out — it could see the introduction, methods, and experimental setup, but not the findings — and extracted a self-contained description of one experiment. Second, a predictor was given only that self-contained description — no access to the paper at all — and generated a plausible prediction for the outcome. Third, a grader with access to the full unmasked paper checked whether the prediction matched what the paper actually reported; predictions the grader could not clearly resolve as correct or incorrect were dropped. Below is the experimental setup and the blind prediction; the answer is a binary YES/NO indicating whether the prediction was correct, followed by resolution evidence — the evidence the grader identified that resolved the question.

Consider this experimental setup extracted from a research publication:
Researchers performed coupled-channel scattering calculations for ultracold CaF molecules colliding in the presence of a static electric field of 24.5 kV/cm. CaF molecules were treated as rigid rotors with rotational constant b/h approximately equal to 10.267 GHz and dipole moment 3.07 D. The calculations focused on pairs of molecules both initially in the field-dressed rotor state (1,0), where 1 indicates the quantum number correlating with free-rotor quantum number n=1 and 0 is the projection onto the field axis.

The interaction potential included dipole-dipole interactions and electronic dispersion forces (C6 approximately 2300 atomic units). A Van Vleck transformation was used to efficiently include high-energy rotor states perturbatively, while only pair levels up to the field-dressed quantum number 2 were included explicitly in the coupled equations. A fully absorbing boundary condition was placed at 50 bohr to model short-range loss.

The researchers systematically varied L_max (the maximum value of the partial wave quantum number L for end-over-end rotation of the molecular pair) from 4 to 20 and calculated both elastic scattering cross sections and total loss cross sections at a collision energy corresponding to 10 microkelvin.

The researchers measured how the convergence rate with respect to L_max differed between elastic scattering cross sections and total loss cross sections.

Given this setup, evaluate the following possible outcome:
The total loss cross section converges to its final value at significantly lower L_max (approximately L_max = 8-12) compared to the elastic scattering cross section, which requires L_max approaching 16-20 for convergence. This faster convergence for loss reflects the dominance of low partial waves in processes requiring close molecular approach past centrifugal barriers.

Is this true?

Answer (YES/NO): NO